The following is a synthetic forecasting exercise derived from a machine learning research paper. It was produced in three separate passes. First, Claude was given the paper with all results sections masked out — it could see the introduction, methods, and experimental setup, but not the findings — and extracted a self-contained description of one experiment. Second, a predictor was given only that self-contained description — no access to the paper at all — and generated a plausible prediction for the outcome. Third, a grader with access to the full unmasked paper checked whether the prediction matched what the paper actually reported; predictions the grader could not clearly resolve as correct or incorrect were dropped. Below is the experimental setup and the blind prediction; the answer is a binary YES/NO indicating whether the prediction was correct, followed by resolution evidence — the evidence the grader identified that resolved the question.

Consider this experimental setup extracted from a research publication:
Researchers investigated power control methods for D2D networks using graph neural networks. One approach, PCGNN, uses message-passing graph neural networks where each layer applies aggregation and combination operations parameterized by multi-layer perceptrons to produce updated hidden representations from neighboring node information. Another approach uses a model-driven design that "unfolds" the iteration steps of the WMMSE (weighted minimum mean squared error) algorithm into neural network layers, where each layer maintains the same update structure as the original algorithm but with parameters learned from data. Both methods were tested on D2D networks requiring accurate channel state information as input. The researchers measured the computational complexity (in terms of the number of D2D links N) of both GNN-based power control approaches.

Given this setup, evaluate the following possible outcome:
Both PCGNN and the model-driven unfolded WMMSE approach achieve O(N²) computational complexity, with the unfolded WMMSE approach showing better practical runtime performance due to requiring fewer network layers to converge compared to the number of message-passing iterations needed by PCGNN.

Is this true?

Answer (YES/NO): NO